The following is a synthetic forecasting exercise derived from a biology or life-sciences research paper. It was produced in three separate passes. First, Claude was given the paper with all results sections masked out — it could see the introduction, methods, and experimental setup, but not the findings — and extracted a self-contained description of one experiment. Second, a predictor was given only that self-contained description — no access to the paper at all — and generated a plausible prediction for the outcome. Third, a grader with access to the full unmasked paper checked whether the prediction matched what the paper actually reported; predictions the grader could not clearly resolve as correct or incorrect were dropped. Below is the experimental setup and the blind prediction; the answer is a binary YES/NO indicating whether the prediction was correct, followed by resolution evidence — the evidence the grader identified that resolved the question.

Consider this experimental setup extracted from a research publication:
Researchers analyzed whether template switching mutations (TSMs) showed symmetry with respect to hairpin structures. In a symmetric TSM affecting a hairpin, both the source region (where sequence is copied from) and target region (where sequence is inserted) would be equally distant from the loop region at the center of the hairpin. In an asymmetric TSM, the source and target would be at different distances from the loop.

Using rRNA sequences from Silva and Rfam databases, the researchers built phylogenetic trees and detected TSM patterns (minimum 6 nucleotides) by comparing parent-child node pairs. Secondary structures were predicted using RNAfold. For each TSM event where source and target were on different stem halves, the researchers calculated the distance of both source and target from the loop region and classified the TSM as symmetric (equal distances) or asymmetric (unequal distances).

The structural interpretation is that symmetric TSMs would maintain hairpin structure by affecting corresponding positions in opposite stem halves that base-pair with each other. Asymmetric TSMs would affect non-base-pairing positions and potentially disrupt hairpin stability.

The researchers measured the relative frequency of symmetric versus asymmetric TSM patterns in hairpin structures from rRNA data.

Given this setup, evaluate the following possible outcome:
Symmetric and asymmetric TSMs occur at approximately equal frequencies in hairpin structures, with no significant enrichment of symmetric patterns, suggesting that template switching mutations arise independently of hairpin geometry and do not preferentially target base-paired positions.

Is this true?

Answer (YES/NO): NO